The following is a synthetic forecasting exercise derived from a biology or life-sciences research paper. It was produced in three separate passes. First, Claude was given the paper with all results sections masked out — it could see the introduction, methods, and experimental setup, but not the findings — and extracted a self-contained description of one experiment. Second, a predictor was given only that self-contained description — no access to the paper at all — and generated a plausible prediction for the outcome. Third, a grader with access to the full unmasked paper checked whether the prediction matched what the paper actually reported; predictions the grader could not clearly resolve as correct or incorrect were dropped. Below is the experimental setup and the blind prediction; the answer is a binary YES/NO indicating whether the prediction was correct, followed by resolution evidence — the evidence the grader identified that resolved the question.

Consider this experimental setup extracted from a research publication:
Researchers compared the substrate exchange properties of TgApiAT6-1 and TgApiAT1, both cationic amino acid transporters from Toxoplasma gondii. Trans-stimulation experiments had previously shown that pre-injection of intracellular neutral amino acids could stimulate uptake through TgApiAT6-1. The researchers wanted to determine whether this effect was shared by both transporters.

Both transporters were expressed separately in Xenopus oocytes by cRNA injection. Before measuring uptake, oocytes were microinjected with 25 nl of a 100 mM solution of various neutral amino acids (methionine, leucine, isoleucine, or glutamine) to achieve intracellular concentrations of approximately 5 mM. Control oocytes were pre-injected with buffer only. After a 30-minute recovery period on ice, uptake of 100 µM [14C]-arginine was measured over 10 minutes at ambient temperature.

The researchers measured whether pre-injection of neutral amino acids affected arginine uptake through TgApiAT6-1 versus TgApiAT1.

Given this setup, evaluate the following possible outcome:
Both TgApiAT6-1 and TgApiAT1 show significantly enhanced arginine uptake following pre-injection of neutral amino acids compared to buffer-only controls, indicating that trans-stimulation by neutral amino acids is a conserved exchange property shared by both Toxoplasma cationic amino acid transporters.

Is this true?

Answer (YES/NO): NO